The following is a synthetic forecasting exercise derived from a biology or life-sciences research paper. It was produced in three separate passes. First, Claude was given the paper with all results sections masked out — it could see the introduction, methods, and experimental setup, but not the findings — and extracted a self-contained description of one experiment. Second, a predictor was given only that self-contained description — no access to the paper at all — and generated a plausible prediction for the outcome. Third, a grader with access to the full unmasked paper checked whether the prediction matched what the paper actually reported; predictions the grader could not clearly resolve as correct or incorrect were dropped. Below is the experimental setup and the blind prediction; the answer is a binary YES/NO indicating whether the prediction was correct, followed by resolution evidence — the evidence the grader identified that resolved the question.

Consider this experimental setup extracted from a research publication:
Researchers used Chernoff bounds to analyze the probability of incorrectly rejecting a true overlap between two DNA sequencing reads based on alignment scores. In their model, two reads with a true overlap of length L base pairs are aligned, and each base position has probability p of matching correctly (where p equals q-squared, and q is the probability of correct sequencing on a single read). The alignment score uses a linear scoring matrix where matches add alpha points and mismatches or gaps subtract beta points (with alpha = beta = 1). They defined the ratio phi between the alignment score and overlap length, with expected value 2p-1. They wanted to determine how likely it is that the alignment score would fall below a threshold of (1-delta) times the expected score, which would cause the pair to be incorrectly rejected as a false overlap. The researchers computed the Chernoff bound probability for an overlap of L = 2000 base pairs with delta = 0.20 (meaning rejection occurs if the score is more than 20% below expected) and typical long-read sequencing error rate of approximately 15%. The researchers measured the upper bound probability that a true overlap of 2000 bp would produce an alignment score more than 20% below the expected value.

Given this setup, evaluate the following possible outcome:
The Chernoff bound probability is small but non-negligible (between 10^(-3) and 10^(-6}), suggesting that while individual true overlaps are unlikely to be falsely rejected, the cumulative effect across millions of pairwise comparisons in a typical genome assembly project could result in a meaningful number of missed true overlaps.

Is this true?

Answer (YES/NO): NO